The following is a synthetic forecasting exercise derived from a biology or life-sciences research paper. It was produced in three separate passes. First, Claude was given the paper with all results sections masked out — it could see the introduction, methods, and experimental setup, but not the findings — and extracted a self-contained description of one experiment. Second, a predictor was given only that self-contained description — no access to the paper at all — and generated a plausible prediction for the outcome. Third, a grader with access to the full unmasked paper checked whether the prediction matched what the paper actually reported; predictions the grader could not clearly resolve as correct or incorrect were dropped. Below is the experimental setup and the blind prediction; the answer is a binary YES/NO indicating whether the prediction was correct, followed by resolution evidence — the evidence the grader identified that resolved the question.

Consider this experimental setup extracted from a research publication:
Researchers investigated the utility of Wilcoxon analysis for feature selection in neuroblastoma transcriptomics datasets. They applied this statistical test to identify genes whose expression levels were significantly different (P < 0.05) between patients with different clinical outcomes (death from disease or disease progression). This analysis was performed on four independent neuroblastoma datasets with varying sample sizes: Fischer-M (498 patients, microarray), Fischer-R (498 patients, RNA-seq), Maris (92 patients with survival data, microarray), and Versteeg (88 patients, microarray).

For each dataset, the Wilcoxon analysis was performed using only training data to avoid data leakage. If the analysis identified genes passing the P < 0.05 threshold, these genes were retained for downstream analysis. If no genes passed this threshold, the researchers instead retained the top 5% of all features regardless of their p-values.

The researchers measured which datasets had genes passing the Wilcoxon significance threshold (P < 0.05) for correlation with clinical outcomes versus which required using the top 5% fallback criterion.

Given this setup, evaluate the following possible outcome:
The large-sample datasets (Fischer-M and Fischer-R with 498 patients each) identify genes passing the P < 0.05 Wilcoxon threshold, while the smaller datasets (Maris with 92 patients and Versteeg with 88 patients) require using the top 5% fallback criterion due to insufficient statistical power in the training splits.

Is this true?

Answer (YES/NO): YES